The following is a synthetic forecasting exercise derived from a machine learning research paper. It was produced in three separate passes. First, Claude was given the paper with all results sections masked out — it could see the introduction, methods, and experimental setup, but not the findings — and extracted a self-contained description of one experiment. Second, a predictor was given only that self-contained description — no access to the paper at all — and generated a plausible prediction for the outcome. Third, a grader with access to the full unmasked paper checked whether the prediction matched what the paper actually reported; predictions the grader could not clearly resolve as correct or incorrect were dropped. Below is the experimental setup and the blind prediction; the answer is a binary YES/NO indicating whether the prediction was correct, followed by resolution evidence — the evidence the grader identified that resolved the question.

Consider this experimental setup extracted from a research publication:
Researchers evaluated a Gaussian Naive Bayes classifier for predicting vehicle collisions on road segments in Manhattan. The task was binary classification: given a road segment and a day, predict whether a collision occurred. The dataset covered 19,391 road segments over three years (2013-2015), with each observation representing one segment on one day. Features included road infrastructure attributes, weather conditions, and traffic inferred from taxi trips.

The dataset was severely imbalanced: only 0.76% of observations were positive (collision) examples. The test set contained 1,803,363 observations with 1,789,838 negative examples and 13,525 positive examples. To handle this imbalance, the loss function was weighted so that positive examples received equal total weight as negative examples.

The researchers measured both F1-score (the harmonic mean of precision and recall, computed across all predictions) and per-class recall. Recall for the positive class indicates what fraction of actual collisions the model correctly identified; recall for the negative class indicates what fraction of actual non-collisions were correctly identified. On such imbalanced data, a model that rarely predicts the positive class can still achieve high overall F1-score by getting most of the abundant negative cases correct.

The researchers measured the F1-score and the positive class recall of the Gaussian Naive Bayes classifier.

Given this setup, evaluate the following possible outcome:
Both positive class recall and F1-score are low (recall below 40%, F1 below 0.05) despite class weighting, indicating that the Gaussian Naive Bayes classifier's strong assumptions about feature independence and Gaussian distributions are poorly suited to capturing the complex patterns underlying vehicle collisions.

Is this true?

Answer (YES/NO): NO